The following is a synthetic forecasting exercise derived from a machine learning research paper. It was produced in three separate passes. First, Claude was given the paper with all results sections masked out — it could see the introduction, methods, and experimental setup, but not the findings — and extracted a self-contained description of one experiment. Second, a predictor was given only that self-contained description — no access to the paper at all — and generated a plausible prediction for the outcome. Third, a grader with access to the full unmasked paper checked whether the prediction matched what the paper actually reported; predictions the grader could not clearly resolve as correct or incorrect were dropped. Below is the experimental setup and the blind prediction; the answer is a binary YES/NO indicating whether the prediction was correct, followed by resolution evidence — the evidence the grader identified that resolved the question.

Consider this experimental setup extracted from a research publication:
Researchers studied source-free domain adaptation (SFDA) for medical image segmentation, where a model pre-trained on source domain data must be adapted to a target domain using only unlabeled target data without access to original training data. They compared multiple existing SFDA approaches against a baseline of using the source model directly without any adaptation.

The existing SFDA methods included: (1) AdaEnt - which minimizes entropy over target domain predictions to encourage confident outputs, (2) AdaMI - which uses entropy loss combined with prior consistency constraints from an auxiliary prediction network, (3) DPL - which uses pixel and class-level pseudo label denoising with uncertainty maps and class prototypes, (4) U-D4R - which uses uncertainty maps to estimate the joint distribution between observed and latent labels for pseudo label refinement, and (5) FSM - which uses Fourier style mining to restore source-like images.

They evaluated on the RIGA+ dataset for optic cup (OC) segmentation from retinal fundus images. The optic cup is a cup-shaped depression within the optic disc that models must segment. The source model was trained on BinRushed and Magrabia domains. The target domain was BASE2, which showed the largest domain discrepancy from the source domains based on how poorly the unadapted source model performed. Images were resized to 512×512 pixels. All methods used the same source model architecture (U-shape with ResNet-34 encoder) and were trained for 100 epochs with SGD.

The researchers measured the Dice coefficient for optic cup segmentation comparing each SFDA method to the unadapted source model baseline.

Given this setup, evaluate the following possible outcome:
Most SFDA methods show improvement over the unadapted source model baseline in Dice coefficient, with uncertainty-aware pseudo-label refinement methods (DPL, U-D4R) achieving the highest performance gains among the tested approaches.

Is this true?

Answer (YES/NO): NO